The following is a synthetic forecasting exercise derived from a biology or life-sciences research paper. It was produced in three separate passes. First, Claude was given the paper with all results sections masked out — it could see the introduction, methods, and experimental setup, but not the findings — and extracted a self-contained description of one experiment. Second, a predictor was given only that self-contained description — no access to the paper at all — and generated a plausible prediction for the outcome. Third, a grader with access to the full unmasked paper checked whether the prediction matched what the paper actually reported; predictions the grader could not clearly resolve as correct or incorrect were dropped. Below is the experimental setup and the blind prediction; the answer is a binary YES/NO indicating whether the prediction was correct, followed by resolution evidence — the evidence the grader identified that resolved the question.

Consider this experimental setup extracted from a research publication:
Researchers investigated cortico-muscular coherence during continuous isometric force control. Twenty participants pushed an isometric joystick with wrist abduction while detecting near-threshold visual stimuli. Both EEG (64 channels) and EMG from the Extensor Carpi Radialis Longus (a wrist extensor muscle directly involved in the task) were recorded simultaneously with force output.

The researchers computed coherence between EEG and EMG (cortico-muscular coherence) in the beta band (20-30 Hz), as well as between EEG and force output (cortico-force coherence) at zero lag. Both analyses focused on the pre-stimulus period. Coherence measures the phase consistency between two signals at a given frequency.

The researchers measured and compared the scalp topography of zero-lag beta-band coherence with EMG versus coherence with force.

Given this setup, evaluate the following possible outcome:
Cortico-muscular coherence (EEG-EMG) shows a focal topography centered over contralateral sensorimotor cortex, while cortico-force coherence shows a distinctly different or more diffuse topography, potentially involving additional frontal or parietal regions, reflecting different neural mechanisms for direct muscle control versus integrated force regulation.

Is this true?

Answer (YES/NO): NO